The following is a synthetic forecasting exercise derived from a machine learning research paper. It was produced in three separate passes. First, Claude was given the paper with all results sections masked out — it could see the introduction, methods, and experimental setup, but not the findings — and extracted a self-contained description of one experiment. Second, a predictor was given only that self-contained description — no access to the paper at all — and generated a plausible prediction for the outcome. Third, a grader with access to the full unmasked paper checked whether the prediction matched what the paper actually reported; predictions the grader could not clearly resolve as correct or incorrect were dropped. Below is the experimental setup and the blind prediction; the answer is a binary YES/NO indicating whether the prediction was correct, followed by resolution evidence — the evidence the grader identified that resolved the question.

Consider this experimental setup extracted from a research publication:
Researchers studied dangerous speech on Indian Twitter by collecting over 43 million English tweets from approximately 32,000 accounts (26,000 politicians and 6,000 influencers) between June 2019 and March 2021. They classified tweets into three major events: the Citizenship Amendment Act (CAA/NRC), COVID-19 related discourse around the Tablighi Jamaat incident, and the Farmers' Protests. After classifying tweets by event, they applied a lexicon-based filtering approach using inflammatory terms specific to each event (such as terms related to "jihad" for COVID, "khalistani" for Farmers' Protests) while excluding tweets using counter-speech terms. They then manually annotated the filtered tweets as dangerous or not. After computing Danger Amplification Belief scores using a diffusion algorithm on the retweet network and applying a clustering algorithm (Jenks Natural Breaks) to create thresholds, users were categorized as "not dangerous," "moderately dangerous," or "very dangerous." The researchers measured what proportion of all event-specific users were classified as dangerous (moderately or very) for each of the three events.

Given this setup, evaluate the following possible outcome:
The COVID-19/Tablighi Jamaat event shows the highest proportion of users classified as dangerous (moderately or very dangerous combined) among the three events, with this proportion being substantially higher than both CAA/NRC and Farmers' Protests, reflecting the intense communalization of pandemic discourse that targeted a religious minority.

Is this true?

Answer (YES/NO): NO